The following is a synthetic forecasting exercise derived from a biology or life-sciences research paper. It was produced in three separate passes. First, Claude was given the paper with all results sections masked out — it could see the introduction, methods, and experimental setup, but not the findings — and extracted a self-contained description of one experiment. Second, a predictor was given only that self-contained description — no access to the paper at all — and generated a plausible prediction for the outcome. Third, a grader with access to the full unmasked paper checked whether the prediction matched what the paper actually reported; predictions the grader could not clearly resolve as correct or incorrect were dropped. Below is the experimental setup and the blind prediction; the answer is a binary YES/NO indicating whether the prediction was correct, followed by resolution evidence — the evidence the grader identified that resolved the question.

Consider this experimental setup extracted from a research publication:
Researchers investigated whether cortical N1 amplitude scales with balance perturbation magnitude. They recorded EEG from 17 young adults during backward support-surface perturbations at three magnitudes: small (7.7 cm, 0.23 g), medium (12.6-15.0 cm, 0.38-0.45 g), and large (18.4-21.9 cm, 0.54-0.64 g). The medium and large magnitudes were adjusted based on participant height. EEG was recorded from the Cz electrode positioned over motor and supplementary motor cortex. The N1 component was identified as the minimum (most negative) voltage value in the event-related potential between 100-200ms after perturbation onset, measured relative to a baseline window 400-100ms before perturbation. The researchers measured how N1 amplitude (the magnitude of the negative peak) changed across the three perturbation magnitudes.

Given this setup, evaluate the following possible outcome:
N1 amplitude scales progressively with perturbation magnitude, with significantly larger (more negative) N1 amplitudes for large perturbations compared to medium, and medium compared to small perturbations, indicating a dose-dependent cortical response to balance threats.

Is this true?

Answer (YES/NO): NO